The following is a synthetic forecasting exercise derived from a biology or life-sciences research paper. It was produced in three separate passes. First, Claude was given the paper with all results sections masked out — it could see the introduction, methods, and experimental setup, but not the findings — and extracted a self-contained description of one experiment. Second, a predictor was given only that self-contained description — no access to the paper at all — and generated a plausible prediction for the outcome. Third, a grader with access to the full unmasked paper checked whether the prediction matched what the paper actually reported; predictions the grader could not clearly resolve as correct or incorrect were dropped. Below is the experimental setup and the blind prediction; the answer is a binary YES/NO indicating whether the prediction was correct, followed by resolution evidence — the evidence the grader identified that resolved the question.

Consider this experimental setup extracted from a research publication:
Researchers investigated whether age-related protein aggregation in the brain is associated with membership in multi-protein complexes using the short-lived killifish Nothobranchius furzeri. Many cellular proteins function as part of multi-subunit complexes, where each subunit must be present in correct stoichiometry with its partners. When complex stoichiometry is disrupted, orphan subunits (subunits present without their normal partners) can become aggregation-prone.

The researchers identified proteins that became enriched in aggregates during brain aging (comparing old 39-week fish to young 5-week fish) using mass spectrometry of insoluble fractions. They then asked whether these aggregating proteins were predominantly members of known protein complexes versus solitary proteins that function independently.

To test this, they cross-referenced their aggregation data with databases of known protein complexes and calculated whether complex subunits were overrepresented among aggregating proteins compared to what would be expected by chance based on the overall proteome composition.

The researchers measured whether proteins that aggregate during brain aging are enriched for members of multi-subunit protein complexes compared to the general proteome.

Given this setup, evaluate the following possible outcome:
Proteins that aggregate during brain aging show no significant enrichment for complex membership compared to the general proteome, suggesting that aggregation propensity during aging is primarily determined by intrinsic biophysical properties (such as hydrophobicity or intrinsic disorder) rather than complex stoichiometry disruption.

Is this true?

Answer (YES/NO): NO